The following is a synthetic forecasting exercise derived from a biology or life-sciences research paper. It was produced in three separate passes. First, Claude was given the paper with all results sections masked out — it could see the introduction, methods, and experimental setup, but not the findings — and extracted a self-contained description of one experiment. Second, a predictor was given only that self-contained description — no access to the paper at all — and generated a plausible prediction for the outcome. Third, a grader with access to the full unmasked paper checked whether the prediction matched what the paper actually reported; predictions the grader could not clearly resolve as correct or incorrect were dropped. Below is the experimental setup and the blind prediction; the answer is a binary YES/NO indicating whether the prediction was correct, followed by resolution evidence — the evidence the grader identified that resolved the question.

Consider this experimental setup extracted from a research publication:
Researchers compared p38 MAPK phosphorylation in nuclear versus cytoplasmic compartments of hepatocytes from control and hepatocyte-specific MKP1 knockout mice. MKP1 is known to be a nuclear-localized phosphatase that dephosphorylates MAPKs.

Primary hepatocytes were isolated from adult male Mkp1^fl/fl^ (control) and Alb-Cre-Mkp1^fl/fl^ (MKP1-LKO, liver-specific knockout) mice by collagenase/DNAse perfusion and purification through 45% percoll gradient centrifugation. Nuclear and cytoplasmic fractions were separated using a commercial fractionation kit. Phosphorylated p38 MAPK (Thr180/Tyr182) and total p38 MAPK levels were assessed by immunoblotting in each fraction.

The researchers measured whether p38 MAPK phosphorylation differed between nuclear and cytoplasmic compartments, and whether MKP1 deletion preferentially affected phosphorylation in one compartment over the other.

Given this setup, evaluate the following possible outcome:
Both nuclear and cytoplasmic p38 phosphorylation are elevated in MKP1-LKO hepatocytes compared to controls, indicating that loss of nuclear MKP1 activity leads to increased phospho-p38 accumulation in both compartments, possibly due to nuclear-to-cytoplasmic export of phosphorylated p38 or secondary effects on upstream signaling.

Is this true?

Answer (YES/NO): YES